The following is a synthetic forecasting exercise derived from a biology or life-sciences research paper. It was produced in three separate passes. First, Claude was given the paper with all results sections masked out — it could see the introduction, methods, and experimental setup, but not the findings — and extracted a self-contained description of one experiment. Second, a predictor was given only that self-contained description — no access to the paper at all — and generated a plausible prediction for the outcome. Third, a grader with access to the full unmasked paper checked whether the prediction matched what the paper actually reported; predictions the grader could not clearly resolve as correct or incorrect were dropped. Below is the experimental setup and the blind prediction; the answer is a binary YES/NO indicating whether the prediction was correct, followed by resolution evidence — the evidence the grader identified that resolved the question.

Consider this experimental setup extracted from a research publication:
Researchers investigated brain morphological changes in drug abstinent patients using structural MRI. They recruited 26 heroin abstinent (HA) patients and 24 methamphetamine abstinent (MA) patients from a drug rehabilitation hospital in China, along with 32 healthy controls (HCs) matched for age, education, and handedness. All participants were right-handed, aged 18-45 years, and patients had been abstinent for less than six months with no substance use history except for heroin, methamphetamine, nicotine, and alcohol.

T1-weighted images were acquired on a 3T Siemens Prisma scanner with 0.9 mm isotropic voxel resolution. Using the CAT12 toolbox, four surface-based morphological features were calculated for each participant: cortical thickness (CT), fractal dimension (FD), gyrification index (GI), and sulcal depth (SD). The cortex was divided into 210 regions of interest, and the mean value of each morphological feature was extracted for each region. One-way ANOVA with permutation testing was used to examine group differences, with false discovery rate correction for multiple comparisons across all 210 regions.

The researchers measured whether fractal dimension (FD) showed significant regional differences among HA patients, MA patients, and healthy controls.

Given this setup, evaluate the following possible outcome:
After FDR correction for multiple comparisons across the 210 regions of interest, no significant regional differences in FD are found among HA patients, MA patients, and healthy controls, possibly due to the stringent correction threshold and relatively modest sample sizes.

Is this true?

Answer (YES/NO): YES